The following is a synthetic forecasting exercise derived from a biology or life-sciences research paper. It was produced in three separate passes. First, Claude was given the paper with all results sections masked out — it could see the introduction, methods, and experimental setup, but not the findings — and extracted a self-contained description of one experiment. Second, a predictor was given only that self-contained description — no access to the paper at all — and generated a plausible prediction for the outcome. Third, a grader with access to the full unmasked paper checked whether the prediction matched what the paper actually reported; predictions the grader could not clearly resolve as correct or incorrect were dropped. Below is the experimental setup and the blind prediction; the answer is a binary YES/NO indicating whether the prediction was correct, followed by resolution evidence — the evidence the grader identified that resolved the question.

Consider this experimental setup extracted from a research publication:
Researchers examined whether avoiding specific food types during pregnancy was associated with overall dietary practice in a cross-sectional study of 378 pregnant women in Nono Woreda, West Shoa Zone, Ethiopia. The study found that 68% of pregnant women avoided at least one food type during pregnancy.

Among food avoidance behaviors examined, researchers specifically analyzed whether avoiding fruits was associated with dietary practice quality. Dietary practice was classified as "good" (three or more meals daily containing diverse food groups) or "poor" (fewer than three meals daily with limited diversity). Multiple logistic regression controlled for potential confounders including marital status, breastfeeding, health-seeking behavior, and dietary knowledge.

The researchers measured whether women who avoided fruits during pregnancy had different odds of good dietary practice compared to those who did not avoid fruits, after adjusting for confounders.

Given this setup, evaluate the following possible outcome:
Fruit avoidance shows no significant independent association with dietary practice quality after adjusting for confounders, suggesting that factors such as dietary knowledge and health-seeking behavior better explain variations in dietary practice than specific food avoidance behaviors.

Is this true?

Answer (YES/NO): NO